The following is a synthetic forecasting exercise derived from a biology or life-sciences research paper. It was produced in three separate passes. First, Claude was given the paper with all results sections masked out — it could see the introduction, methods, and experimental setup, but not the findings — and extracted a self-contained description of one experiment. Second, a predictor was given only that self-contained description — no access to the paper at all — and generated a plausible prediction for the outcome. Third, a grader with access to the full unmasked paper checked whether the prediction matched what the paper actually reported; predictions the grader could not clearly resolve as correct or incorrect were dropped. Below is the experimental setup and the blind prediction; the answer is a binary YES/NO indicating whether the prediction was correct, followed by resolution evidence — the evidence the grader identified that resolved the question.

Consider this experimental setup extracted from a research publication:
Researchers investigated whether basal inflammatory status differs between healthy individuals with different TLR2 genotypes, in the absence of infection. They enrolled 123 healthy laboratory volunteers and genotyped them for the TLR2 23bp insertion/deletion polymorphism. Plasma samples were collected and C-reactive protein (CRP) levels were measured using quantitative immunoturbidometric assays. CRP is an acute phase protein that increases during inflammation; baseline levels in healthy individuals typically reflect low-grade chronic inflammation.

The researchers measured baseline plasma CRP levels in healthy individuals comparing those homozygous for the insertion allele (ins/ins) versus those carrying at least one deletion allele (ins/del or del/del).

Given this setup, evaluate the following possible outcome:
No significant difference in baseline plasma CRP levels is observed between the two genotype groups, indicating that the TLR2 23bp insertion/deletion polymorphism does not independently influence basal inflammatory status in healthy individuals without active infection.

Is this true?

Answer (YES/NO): NO